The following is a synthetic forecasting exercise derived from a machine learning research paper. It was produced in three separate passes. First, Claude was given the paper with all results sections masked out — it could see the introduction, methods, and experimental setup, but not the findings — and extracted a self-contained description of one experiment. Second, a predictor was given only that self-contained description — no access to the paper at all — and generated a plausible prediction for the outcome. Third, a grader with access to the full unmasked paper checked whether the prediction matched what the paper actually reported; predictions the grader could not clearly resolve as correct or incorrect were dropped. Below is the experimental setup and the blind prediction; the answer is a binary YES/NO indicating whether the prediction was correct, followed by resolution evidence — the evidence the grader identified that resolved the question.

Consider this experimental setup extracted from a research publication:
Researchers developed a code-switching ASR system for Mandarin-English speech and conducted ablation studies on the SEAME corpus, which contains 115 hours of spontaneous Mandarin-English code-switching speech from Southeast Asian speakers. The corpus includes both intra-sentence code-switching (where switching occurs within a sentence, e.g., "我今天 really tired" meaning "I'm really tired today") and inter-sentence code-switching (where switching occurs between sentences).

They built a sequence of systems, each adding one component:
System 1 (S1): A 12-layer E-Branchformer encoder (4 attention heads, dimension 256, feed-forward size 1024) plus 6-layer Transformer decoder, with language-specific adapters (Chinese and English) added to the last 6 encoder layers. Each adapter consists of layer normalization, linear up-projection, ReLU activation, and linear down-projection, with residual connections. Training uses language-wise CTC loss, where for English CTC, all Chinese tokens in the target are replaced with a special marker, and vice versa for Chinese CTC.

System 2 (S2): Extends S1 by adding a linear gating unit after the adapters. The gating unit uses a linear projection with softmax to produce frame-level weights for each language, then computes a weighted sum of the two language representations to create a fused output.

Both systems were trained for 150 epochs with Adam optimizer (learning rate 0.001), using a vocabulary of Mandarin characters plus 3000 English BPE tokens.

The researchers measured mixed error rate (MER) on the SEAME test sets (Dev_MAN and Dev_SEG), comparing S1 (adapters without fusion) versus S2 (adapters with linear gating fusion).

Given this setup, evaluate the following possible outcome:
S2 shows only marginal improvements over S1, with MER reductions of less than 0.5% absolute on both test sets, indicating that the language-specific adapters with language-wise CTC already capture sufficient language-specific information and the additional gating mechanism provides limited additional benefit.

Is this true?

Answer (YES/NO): YES